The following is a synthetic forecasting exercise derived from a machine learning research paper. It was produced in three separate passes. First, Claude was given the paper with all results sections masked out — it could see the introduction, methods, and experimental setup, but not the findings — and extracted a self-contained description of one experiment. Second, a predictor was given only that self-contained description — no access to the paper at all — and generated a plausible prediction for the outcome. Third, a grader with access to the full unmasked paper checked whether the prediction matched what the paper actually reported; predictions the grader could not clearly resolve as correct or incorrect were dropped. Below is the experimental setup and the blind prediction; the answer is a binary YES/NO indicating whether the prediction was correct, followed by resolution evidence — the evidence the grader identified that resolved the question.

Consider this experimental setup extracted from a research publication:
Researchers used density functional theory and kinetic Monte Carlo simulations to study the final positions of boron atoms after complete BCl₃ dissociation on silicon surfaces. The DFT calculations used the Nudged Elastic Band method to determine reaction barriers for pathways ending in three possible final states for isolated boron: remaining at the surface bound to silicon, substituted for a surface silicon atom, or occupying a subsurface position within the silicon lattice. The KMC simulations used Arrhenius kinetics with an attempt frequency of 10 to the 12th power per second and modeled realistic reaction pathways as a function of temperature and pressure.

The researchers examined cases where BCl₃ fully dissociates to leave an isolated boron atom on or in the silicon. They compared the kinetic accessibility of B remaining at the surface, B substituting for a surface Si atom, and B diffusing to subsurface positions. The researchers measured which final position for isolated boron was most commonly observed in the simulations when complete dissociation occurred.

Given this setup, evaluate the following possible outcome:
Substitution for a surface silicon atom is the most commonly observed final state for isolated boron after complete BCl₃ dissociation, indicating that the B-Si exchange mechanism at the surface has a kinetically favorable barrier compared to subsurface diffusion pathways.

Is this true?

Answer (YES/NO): YES